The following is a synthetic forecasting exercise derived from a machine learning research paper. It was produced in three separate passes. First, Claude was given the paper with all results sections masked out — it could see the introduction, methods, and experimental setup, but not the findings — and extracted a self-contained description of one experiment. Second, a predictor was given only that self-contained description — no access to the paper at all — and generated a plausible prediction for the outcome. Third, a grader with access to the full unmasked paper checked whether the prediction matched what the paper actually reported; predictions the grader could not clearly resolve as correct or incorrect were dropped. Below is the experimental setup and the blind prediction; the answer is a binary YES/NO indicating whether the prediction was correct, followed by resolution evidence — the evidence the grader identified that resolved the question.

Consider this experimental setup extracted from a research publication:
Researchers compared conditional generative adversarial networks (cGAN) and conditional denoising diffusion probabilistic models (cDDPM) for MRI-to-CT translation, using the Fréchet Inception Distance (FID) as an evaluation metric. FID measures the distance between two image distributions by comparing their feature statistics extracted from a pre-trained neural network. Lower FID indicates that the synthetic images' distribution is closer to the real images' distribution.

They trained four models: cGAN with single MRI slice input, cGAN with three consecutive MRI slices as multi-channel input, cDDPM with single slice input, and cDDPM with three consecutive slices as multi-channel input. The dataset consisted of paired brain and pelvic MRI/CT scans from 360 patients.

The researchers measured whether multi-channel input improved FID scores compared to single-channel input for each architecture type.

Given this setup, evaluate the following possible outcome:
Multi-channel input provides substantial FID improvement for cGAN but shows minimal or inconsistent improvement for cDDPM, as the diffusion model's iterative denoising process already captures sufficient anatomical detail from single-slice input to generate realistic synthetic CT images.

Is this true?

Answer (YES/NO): NO